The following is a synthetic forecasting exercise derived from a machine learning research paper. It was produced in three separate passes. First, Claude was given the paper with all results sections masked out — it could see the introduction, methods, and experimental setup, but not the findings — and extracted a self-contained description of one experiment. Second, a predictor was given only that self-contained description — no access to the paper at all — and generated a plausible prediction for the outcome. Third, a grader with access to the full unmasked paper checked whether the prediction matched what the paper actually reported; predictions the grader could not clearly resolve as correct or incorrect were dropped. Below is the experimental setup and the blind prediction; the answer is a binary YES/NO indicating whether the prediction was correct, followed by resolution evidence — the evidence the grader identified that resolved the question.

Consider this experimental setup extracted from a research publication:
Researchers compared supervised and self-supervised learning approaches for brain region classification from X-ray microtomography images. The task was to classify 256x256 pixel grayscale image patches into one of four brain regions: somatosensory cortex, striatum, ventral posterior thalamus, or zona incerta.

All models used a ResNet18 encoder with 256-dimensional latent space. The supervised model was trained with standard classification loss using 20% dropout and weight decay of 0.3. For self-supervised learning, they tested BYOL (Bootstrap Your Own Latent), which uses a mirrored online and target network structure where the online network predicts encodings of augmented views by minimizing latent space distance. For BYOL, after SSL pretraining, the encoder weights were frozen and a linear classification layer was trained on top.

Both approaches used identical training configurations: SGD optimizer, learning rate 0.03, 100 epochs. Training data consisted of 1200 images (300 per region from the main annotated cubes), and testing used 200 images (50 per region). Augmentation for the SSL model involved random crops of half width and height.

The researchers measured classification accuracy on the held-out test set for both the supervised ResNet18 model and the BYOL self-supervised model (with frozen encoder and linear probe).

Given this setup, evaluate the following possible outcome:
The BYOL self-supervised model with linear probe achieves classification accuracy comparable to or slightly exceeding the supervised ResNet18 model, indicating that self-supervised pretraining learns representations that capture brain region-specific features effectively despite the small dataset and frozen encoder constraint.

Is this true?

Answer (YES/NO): YES